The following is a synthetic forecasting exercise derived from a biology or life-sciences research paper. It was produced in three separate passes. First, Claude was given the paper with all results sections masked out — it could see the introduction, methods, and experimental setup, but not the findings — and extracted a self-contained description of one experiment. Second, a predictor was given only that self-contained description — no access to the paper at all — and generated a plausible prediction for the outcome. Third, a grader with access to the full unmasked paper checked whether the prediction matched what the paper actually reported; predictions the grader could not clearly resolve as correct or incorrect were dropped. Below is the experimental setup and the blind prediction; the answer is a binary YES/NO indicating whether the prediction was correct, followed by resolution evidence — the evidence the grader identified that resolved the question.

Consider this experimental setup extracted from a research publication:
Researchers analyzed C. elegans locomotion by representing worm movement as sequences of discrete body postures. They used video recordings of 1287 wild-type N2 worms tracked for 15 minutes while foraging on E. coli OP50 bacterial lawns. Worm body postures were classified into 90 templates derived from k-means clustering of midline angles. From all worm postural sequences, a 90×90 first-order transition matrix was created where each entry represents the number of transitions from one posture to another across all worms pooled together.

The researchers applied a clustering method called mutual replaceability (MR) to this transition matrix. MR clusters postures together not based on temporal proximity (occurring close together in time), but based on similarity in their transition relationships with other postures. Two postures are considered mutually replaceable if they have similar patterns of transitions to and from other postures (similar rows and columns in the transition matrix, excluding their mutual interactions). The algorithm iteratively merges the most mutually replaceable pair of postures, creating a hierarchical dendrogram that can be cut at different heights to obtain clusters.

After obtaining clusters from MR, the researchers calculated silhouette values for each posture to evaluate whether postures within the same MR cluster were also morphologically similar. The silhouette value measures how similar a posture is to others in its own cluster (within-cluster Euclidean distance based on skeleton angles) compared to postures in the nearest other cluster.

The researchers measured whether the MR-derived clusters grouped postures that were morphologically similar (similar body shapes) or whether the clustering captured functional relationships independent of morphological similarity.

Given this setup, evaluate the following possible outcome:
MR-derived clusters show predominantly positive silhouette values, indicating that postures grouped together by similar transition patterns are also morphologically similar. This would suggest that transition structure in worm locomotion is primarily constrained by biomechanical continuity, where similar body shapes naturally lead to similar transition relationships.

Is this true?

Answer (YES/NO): NO